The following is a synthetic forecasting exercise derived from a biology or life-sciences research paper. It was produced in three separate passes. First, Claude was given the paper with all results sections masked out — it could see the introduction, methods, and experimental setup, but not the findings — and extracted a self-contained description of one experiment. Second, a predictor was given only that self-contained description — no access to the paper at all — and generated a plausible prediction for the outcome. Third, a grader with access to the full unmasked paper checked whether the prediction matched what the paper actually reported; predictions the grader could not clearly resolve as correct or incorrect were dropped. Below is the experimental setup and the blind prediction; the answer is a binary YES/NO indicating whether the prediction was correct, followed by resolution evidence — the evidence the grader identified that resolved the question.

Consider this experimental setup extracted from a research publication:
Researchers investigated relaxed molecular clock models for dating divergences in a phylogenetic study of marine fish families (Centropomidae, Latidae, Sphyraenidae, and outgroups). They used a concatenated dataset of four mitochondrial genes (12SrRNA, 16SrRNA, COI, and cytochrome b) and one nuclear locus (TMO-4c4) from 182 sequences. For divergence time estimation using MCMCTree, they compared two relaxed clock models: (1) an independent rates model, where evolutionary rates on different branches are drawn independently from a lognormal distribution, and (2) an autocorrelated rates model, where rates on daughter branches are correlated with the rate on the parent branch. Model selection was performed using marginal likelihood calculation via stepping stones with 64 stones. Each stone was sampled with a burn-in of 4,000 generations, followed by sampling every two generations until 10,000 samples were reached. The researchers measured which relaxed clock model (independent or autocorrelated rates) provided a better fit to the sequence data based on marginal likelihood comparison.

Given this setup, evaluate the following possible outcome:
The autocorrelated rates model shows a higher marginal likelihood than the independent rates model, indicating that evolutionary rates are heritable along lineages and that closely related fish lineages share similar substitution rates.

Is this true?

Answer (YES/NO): NO